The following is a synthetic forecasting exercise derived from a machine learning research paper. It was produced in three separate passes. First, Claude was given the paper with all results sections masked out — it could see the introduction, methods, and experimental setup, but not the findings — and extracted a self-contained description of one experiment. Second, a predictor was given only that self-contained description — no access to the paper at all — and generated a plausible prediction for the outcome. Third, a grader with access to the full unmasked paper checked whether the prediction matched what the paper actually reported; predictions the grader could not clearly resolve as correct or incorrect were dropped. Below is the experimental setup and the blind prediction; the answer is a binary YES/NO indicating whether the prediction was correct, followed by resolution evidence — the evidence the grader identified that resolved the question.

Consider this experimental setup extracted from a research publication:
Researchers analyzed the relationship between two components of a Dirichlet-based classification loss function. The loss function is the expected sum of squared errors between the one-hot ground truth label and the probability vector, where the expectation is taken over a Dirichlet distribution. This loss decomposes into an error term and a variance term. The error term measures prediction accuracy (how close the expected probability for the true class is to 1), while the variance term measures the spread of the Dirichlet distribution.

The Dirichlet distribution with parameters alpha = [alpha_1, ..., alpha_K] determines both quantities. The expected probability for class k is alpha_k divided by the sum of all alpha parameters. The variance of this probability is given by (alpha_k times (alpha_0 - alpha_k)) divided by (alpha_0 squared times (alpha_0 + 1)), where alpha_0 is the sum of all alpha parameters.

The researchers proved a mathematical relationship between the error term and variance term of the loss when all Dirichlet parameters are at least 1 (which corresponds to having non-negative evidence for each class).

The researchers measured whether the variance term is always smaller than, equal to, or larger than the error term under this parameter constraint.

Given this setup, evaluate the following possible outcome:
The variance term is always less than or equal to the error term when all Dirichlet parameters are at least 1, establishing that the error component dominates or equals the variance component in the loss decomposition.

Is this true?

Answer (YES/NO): YES